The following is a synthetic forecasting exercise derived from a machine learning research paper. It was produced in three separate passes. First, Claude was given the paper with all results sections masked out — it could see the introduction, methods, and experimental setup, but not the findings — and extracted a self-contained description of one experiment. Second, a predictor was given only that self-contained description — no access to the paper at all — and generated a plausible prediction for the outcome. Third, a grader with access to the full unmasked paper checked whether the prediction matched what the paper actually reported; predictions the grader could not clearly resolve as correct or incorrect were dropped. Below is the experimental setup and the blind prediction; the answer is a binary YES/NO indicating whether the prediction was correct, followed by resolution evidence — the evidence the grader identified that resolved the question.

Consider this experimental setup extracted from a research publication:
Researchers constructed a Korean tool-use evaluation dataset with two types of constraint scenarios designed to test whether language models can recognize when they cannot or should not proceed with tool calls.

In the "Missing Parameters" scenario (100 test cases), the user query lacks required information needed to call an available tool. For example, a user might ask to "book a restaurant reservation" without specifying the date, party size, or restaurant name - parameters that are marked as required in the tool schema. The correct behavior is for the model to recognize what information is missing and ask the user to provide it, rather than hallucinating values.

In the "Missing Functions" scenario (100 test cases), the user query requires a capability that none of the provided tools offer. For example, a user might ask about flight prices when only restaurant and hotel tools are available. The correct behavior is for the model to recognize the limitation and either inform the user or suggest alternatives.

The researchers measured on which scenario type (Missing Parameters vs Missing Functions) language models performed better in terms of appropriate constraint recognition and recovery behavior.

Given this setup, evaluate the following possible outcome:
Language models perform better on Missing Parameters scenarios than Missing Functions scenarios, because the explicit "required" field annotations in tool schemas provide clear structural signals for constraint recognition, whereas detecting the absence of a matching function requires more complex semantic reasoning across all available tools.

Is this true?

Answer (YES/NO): NO